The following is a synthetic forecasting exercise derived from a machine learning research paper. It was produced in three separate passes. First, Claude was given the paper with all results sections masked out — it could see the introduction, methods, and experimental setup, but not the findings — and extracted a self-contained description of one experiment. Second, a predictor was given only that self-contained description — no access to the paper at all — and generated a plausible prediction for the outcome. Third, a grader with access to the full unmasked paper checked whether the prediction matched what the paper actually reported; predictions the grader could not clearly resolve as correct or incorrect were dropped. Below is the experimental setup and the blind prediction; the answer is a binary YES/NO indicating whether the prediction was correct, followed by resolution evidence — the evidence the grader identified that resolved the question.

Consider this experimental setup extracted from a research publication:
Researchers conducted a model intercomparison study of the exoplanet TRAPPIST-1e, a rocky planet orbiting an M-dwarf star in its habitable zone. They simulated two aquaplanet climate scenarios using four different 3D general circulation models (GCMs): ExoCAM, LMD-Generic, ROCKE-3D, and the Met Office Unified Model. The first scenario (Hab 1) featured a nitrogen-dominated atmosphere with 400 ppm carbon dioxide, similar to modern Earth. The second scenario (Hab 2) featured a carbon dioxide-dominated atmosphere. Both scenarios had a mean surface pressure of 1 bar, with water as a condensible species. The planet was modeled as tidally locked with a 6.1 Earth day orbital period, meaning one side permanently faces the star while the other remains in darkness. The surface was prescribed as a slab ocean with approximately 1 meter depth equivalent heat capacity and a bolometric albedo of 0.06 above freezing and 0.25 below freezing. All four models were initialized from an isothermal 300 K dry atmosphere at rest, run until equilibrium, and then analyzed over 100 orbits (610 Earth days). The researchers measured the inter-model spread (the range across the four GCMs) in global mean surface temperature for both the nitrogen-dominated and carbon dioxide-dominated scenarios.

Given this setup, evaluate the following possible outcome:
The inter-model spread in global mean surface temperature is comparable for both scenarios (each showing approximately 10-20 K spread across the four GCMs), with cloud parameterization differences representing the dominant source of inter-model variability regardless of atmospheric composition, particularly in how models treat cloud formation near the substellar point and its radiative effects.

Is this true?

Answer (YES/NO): NO